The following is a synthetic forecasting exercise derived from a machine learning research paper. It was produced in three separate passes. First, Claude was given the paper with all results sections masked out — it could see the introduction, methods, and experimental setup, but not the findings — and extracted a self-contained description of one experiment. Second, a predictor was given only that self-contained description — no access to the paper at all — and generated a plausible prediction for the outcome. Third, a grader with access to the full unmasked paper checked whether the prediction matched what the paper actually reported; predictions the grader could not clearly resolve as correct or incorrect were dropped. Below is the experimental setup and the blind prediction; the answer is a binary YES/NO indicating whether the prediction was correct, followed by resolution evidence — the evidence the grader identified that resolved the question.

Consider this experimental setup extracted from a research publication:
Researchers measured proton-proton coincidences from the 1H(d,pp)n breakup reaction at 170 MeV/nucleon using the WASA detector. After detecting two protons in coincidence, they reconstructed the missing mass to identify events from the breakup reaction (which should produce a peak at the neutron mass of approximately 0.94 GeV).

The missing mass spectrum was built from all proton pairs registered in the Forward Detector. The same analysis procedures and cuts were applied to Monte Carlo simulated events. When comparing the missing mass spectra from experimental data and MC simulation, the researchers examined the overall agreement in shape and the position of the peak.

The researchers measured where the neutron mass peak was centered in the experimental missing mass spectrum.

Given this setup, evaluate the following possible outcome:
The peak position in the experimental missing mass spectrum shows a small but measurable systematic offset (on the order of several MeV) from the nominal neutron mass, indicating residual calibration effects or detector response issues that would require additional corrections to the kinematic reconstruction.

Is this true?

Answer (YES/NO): NO